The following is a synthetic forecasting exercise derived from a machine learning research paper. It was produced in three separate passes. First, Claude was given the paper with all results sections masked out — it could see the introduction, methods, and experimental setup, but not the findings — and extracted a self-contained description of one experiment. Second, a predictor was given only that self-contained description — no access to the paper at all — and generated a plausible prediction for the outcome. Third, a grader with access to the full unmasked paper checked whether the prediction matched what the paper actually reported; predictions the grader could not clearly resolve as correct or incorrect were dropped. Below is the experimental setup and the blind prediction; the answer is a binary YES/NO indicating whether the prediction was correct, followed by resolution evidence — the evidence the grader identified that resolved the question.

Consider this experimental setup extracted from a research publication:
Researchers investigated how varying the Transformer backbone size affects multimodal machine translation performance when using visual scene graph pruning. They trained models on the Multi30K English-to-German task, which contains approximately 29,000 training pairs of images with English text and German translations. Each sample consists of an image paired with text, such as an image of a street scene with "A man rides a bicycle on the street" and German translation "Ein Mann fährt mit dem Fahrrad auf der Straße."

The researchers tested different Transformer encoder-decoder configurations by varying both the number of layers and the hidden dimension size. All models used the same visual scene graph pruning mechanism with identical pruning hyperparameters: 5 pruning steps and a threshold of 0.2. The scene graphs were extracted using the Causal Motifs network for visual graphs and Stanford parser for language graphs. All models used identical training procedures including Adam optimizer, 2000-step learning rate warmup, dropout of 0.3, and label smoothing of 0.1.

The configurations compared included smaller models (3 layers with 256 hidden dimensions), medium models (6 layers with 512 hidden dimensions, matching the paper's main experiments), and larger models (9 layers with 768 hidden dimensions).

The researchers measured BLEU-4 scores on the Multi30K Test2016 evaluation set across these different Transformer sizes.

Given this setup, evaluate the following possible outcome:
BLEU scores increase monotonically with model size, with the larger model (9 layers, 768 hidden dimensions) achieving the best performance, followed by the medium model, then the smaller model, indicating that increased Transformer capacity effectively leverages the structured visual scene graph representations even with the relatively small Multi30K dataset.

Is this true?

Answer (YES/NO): YES